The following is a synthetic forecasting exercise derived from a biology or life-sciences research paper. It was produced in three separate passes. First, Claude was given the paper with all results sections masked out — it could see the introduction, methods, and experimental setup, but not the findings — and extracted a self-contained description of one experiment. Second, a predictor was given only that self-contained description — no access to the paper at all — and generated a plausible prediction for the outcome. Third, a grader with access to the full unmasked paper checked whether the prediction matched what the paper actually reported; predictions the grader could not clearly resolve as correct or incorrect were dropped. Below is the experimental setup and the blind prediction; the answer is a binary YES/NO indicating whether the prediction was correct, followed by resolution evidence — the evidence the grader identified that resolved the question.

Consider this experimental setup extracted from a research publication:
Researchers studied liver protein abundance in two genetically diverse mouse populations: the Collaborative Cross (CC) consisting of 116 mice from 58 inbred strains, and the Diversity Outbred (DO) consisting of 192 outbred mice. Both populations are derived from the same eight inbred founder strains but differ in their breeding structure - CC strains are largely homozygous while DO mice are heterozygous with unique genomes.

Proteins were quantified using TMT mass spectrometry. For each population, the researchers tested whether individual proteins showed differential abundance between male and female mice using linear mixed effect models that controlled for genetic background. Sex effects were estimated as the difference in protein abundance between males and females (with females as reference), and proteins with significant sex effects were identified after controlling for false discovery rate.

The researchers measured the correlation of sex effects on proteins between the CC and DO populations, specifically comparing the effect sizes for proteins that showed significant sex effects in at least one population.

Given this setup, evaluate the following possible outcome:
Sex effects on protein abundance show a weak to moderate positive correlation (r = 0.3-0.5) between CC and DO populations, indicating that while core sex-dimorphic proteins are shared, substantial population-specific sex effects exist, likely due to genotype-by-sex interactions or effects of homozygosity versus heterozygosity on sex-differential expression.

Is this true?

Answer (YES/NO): NO